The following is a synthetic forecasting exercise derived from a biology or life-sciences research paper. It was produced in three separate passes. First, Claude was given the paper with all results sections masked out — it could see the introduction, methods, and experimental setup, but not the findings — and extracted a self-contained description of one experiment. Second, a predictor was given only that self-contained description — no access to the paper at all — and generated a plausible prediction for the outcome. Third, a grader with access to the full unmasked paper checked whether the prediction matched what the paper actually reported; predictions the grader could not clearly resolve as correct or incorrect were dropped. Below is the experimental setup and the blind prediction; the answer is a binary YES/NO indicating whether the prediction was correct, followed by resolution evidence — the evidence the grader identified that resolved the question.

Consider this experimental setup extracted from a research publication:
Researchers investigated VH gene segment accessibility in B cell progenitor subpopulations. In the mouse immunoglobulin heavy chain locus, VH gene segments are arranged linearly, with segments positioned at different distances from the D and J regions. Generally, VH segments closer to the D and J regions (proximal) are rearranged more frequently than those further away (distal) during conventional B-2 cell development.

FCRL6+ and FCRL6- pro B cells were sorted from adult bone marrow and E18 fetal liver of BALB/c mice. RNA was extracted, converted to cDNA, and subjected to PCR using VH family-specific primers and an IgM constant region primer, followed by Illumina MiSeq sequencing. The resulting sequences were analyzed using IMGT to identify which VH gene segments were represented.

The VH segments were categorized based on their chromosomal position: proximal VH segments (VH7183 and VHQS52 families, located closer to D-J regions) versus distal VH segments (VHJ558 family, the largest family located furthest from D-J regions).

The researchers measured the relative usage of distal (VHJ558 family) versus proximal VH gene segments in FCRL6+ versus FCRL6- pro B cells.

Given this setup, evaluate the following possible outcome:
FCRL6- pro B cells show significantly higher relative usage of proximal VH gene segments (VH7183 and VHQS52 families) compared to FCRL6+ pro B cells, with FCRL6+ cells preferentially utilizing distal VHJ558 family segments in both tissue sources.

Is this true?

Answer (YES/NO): YES